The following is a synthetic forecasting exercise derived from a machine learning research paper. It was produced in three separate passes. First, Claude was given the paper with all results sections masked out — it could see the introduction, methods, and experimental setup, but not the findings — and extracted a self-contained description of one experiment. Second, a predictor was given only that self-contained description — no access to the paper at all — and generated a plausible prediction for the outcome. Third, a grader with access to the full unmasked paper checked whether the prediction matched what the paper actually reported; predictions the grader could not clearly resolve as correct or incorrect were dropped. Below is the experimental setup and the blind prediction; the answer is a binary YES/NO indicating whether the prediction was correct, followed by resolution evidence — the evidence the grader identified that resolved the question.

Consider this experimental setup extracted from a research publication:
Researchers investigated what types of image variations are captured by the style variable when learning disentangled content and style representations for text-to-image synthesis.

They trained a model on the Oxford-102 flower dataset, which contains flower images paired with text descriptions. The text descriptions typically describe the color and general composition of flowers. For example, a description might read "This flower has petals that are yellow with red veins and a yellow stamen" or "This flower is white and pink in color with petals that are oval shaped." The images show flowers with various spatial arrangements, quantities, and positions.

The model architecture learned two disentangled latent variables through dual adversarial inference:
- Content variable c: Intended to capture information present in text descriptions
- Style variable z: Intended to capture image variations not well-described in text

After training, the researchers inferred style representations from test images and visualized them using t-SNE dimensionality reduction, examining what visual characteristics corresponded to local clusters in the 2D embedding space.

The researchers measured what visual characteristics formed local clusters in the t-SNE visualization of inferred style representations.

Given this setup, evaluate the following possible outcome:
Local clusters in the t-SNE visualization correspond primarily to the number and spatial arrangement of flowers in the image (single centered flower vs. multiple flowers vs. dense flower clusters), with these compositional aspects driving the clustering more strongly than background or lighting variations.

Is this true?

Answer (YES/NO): YES